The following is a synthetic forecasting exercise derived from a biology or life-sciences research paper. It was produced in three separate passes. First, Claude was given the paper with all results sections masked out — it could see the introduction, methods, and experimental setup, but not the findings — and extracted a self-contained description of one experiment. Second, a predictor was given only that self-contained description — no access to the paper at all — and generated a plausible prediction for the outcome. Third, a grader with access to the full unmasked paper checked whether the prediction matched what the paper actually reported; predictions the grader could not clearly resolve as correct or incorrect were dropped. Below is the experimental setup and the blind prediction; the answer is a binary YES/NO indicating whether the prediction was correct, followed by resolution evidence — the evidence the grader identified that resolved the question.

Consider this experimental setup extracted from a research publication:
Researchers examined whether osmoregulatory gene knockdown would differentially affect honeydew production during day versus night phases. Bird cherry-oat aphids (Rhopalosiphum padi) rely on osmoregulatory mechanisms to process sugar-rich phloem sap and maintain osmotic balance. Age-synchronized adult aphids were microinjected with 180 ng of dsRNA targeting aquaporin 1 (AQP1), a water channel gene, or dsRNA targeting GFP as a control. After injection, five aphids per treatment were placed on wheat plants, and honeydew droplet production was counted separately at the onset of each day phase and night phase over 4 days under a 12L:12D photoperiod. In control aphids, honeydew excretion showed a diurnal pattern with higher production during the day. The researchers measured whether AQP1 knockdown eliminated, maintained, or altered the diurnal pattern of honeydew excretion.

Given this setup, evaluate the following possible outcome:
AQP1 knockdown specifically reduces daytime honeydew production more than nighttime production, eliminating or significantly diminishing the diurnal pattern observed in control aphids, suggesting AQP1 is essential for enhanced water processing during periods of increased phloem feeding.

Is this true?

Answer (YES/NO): NO